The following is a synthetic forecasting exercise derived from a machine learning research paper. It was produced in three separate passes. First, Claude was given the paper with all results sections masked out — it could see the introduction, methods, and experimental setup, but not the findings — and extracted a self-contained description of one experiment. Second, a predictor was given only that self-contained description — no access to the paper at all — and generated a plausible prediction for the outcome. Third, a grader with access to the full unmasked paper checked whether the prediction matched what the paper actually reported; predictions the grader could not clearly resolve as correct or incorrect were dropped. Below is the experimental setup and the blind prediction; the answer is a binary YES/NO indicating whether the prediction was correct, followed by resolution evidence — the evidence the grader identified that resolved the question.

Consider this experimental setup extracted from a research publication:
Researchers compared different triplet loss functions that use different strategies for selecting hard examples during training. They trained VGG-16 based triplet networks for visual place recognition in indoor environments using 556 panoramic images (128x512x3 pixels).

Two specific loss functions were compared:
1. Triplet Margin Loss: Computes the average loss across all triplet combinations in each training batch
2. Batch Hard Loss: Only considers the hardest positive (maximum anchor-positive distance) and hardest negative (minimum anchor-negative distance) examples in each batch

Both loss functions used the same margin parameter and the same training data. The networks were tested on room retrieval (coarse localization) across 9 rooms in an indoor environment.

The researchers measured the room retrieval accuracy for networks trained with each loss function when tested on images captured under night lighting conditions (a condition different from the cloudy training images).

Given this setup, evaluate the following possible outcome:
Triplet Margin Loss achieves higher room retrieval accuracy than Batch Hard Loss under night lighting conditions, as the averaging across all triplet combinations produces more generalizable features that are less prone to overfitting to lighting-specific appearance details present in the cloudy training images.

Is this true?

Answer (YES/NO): NO